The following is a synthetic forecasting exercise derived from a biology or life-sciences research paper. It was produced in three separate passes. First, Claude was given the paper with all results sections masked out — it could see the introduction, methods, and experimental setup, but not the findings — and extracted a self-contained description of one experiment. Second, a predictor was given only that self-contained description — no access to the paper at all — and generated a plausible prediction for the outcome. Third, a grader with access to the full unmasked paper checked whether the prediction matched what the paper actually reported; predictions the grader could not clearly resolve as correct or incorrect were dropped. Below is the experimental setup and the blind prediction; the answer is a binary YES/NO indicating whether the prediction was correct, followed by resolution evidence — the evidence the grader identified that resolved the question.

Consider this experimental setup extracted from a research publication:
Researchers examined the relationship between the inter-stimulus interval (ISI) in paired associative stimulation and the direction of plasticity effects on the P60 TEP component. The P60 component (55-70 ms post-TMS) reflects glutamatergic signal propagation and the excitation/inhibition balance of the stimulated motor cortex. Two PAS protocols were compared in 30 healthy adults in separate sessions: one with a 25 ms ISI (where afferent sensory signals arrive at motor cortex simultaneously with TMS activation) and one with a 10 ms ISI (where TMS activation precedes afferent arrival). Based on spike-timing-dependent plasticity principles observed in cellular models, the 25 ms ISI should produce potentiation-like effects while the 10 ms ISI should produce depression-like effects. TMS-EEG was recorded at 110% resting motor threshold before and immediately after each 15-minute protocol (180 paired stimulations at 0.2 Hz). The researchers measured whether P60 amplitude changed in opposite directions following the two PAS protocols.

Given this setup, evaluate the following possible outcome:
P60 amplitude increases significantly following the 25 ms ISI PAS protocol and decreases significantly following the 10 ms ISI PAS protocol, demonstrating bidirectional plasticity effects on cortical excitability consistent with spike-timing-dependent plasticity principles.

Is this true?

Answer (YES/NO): NO